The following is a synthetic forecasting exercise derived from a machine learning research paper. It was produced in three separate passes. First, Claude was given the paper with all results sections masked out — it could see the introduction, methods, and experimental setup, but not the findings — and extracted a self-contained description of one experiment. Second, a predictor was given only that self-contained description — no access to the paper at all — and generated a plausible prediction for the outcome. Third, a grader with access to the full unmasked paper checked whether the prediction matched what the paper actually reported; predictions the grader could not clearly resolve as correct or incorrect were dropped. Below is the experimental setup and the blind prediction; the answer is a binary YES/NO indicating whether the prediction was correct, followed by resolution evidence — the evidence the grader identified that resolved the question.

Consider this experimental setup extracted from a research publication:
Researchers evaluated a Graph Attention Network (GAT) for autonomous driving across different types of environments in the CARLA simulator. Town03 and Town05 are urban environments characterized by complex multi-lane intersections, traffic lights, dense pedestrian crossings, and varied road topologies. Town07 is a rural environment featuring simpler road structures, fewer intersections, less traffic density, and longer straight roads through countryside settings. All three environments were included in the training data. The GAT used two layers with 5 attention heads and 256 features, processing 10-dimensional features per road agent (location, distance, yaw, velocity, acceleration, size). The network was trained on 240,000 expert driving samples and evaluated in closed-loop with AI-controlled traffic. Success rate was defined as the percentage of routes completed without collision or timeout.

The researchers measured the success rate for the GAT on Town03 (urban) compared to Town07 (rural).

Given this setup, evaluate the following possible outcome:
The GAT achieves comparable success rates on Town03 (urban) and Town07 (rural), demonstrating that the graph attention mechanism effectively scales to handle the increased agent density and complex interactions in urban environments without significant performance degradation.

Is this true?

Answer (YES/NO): YES